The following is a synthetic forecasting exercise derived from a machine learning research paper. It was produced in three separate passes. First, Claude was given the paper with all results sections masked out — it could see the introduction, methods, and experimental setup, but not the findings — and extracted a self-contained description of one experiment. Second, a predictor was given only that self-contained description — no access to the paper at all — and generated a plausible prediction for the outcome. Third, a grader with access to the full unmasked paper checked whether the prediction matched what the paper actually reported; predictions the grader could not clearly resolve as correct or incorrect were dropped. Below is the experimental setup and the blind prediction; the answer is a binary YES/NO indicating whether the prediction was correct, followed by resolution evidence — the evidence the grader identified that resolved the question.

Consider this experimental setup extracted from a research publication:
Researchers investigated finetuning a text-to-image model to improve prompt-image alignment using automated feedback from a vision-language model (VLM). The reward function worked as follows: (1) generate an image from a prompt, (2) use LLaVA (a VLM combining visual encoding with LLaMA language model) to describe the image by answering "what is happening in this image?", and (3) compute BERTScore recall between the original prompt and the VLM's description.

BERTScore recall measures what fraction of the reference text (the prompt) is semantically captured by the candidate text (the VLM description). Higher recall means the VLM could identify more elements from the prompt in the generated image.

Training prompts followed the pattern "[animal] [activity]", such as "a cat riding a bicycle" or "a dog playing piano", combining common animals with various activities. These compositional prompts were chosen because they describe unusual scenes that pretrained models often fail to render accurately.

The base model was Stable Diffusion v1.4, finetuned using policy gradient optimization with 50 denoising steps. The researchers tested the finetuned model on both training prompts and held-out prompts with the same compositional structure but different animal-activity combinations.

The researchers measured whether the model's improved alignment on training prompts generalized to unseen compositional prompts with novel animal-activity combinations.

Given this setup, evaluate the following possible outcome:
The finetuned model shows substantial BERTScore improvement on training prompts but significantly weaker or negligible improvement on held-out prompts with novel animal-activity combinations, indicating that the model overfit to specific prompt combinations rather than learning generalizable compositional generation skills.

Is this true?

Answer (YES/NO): NO